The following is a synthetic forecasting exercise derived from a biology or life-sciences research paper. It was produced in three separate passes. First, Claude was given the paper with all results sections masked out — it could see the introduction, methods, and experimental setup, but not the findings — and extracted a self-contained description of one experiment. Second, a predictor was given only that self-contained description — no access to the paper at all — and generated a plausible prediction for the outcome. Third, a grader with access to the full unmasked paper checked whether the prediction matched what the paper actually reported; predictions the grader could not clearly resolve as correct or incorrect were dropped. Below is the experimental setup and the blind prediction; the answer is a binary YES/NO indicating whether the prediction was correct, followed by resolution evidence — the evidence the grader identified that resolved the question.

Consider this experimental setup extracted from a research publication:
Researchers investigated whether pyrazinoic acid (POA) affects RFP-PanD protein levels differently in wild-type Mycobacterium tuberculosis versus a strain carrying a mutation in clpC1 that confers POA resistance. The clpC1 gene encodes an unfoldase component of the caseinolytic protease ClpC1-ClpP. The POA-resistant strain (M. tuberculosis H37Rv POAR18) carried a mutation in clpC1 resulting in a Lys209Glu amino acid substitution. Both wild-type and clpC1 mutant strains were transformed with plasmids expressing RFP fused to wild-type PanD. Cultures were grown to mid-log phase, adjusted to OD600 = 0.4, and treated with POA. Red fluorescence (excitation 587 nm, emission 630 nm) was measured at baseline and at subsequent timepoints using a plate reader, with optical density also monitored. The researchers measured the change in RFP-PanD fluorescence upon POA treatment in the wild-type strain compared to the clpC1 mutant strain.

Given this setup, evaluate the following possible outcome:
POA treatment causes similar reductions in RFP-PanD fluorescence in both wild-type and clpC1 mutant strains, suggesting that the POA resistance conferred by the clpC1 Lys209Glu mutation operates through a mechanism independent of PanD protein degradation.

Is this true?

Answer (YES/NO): NO